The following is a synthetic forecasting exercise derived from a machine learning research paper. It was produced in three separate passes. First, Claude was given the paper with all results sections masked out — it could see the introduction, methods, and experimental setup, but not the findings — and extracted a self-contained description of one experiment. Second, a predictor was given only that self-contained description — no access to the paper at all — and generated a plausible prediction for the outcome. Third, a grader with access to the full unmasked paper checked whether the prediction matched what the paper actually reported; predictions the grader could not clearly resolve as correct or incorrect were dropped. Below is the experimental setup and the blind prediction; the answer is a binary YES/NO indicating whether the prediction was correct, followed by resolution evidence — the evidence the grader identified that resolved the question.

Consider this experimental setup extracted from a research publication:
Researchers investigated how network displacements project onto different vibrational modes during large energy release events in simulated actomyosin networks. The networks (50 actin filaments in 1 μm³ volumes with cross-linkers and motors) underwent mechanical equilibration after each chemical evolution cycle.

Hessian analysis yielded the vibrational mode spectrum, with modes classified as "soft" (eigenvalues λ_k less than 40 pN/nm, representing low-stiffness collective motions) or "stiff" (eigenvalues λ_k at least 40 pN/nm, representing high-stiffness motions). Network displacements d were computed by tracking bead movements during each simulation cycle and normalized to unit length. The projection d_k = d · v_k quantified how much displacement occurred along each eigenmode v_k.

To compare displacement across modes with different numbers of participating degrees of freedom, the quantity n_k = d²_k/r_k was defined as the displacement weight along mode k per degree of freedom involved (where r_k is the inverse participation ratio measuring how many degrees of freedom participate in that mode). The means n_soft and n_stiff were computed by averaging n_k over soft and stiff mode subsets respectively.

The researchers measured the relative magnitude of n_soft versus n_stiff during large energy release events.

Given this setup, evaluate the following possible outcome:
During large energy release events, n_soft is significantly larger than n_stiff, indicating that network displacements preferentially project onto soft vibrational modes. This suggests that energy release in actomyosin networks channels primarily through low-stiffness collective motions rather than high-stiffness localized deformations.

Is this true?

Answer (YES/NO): YES